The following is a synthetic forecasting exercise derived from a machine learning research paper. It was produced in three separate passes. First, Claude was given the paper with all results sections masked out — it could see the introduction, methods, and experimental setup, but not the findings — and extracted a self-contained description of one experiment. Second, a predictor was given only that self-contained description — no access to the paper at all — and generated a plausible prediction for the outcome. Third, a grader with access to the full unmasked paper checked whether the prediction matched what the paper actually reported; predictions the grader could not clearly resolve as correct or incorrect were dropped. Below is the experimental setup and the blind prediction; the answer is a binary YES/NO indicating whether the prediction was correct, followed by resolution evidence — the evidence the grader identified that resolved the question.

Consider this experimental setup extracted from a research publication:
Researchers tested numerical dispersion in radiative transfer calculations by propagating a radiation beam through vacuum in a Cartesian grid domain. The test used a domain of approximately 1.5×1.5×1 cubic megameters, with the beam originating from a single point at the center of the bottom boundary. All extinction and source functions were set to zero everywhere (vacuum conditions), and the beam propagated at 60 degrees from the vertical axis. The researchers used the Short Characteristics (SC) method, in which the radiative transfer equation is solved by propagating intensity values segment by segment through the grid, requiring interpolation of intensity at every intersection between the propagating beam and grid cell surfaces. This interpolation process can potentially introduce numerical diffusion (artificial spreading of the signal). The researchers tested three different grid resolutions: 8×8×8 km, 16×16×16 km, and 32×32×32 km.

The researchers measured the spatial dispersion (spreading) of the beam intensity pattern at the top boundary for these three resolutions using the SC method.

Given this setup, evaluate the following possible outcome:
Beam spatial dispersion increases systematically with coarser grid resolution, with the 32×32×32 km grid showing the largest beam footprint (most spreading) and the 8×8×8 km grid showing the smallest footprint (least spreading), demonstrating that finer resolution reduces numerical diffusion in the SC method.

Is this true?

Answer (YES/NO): YES